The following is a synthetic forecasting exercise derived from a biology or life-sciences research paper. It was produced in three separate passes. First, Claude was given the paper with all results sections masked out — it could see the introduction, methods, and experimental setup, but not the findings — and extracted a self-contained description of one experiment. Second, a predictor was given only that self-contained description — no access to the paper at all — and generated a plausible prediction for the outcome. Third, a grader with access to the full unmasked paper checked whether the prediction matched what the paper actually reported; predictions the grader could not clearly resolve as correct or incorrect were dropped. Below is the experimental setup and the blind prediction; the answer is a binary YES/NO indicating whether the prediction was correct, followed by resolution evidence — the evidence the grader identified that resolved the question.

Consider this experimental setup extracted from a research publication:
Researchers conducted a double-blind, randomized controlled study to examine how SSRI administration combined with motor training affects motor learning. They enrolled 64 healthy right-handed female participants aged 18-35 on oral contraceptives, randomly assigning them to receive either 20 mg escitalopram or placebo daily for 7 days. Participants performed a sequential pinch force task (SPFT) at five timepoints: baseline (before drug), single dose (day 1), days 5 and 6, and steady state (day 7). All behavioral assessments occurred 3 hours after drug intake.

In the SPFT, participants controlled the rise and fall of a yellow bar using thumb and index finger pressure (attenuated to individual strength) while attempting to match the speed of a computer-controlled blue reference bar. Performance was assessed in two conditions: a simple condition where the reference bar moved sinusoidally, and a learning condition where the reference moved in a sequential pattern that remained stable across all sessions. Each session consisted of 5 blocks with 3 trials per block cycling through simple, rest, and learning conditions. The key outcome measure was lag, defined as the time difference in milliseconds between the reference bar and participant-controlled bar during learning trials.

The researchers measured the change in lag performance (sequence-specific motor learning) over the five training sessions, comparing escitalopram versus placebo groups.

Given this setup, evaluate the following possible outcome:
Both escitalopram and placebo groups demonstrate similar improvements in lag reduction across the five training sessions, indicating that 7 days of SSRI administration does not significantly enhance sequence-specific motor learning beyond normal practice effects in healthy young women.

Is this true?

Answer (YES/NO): YES